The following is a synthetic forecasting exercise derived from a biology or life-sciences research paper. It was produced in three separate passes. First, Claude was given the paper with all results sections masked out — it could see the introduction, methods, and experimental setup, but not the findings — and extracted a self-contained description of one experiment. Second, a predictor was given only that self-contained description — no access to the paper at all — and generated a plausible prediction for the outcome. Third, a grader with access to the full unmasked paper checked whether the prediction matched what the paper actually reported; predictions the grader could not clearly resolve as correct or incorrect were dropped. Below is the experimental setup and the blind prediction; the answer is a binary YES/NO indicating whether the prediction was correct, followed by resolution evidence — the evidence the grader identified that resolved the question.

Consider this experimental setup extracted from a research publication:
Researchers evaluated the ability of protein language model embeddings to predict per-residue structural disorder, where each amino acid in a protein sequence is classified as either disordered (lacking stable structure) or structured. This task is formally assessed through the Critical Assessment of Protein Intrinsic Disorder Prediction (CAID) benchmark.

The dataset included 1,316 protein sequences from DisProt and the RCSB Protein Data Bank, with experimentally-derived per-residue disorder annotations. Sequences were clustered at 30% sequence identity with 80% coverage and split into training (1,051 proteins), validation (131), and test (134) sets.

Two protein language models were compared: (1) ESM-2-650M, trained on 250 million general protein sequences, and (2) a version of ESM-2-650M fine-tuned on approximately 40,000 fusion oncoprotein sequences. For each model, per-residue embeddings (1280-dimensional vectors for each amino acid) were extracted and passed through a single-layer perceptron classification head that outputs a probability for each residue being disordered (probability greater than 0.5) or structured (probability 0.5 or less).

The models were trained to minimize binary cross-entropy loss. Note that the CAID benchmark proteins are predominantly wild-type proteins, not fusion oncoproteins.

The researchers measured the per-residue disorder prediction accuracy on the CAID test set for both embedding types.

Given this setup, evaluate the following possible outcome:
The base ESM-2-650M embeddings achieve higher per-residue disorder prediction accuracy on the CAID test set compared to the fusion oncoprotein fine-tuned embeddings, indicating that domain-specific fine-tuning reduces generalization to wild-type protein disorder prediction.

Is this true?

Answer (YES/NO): NO